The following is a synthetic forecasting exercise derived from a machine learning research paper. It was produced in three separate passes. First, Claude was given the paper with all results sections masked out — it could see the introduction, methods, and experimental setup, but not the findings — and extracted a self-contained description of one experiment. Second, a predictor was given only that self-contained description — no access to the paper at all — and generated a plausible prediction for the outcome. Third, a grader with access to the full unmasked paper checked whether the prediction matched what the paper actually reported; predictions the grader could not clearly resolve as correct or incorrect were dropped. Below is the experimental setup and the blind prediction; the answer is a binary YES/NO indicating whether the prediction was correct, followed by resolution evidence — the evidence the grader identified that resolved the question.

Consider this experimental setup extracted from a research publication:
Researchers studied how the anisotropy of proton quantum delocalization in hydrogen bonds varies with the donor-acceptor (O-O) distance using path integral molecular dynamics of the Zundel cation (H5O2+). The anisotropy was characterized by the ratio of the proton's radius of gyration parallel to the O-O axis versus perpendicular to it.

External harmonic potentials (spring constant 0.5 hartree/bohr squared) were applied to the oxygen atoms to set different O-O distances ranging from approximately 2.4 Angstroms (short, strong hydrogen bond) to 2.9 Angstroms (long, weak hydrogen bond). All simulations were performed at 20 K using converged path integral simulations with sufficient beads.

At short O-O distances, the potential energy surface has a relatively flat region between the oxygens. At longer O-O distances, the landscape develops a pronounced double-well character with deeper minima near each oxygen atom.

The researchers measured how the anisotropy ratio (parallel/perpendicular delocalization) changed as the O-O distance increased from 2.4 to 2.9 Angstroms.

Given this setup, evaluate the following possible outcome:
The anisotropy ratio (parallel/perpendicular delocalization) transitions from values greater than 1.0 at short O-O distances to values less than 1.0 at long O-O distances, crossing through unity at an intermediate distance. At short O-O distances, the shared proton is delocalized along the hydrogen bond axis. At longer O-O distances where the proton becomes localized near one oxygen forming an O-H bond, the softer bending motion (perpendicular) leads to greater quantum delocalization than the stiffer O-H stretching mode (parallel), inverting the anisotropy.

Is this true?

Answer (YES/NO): NO